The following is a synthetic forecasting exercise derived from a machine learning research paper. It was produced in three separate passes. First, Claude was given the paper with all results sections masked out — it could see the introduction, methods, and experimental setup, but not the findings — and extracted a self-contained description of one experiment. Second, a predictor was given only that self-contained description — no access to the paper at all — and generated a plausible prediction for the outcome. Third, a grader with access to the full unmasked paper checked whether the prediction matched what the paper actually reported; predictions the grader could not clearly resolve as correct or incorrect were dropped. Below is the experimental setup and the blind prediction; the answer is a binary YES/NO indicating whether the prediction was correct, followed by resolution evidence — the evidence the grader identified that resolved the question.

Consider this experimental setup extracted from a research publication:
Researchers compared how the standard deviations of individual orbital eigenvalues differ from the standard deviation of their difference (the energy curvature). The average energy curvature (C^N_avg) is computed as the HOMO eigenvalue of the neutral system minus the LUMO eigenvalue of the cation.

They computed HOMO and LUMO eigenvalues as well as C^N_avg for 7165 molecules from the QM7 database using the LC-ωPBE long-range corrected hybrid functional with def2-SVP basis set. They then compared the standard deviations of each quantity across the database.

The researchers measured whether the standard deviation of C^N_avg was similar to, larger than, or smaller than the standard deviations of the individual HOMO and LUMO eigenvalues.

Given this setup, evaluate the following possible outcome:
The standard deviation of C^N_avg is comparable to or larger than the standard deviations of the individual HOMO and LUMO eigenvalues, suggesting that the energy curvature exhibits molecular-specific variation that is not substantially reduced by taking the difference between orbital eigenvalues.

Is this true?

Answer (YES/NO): NO